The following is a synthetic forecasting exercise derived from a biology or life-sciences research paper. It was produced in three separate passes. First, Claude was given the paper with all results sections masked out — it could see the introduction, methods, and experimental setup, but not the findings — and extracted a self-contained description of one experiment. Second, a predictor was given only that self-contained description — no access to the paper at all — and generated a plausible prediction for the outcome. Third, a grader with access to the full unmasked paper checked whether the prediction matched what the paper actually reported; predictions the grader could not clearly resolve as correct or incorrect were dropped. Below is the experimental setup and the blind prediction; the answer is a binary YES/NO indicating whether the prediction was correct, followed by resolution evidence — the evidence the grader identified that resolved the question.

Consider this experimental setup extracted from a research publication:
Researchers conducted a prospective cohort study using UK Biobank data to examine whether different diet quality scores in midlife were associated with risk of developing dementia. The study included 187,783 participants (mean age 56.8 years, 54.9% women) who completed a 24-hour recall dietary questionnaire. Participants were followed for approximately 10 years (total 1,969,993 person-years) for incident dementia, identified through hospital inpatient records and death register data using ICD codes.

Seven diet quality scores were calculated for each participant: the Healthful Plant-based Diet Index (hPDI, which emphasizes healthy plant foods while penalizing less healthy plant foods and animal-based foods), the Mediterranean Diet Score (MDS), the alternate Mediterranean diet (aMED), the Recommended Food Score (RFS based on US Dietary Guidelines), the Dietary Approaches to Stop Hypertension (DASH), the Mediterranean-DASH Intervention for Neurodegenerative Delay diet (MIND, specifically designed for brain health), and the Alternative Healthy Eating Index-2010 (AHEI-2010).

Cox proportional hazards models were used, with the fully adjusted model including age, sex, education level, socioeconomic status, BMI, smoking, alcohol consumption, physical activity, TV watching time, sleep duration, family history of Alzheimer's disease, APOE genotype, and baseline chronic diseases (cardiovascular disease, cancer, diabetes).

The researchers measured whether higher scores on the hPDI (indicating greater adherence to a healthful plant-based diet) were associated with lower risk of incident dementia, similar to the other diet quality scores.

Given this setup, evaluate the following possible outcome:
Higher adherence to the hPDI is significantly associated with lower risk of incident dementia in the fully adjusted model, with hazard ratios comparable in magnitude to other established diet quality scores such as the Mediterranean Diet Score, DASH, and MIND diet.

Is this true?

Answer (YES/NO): NO